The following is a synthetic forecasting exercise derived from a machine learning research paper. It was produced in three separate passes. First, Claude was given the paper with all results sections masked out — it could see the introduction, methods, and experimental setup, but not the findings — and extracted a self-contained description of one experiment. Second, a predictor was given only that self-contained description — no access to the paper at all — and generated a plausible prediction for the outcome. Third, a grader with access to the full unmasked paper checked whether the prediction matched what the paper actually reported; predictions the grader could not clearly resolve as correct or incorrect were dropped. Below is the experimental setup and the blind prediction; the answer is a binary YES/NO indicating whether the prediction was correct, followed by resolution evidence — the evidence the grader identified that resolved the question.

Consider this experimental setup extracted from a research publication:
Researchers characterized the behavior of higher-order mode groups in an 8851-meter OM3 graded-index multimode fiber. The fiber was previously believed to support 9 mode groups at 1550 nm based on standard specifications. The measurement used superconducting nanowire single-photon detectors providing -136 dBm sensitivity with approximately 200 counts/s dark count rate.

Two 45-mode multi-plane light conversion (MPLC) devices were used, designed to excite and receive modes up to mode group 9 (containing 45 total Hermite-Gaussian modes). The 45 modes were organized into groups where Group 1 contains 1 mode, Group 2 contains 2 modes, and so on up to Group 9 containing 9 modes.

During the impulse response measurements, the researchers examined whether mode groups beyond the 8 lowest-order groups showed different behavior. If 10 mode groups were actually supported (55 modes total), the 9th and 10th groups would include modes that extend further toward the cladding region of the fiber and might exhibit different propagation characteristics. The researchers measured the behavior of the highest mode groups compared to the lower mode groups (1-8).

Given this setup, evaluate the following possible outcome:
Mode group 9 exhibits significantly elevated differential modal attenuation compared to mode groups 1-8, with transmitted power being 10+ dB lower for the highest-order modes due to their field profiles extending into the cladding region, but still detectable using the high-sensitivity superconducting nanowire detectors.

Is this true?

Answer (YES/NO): NO